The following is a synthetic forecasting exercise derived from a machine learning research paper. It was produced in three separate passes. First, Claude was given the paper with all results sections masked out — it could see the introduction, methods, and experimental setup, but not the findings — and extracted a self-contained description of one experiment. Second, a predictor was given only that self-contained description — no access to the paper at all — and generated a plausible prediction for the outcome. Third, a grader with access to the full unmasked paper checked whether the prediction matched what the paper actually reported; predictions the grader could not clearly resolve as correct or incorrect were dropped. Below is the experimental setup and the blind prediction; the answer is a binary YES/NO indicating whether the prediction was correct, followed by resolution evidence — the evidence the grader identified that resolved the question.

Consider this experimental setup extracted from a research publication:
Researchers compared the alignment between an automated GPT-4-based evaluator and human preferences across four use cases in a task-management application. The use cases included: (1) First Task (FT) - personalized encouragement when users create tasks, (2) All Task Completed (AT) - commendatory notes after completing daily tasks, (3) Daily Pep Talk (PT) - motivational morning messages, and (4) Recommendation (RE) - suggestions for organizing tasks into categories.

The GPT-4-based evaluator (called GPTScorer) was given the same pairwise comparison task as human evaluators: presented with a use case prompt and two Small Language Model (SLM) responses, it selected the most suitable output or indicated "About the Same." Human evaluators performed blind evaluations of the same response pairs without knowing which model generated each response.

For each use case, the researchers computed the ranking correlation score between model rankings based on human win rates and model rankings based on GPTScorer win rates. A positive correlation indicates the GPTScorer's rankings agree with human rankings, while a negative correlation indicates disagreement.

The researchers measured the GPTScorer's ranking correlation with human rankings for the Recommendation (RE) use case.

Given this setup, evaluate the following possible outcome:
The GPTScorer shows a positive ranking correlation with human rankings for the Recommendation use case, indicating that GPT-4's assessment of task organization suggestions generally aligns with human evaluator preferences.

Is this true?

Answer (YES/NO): NO